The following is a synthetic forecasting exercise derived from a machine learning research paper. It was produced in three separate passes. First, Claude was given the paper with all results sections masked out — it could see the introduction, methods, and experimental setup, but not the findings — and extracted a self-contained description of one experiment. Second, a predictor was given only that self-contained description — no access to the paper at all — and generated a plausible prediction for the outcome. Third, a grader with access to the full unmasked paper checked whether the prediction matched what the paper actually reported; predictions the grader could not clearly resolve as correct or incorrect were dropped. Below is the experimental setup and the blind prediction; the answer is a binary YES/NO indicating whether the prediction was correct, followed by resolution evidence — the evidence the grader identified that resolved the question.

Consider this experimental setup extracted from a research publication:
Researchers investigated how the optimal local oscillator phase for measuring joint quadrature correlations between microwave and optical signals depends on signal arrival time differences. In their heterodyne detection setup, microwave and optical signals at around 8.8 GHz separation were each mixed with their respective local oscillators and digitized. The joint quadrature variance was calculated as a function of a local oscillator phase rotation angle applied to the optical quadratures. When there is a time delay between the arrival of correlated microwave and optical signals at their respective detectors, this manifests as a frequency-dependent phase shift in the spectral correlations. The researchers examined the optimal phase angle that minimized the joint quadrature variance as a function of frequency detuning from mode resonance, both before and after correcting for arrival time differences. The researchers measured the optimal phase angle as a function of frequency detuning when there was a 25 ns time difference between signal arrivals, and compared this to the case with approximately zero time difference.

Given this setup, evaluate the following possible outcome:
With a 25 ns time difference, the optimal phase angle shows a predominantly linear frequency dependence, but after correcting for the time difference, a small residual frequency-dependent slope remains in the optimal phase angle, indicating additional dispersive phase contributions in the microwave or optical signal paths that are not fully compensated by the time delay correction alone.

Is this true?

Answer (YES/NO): NO